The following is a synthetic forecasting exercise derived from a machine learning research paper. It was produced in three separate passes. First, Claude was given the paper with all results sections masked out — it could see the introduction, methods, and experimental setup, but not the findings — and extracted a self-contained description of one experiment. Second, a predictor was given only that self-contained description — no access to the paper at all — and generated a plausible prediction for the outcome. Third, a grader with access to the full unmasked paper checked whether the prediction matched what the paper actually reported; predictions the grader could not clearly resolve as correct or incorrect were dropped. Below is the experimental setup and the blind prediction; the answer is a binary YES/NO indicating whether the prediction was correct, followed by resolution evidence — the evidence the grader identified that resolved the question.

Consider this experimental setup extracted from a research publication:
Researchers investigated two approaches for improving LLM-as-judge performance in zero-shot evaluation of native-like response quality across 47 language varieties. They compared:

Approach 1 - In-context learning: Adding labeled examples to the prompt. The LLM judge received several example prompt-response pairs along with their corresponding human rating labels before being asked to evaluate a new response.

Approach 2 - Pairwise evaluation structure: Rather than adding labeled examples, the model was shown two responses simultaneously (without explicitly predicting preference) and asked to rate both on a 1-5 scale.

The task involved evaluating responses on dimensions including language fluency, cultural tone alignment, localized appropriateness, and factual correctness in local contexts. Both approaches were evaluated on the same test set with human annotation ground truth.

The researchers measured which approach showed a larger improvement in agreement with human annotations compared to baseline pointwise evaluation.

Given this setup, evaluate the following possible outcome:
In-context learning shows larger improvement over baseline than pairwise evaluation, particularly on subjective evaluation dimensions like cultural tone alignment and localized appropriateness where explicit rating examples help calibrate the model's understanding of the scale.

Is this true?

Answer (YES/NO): NO